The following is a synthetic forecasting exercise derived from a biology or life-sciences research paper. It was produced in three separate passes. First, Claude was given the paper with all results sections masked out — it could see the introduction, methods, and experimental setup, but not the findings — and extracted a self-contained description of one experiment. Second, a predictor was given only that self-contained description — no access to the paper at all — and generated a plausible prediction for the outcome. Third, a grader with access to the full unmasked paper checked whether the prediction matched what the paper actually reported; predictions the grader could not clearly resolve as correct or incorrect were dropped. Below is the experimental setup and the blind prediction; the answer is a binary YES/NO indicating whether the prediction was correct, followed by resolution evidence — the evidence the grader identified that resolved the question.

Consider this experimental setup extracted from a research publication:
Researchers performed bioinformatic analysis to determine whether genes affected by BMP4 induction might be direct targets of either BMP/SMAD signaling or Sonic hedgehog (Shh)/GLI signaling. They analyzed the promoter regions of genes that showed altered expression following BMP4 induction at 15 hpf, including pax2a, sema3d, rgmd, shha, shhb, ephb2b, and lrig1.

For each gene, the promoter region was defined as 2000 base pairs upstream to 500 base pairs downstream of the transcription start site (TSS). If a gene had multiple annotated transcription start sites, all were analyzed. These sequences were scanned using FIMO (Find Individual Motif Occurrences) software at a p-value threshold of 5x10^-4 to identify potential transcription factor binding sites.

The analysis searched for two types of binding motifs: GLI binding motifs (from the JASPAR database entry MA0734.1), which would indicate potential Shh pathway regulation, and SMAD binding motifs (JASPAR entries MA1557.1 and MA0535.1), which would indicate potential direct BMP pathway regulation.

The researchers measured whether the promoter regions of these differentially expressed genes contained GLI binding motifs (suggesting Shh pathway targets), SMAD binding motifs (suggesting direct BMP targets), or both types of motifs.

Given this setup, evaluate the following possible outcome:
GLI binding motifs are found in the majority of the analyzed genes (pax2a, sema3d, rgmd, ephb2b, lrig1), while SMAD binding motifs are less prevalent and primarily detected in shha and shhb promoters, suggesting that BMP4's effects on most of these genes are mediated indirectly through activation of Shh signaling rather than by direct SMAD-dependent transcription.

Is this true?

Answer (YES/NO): NO